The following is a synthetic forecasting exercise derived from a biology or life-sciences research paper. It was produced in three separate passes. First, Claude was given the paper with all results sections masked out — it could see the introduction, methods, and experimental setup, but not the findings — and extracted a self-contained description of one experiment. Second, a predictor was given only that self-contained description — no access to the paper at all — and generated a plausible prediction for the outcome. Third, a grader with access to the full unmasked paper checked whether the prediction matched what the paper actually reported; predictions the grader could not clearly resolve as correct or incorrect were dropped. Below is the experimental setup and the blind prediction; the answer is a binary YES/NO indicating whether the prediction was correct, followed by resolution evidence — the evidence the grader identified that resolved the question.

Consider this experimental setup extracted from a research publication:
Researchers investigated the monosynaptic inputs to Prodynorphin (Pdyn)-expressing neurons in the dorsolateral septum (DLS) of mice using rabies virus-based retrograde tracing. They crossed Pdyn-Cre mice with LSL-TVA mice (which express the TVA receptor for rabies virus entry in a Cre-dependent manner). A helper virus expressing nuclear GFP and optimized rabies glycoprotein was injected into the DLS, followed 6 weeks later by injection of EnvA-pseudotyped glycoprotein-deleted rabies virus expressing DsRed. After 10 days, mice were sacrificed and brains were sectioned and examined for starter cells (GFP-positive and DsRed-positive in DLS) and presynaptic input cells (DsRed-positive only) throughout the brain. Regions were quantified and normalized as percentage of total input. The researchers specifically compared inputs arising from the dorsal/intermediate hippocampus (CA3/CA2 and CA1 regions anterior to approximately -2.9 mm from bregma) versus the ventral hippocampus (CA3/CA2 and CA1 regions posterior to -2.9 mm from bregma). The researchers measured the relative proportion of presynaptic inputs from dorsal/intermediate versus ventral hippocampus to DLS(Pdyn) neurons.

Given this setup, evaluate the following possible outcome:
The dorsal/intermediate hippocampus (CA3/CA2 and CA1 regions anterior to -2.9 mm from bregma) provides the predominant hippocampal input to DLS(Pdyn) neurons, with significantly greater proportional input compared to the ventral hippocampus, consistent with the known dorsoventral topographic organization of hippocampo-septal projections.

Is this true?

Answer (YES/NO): YES